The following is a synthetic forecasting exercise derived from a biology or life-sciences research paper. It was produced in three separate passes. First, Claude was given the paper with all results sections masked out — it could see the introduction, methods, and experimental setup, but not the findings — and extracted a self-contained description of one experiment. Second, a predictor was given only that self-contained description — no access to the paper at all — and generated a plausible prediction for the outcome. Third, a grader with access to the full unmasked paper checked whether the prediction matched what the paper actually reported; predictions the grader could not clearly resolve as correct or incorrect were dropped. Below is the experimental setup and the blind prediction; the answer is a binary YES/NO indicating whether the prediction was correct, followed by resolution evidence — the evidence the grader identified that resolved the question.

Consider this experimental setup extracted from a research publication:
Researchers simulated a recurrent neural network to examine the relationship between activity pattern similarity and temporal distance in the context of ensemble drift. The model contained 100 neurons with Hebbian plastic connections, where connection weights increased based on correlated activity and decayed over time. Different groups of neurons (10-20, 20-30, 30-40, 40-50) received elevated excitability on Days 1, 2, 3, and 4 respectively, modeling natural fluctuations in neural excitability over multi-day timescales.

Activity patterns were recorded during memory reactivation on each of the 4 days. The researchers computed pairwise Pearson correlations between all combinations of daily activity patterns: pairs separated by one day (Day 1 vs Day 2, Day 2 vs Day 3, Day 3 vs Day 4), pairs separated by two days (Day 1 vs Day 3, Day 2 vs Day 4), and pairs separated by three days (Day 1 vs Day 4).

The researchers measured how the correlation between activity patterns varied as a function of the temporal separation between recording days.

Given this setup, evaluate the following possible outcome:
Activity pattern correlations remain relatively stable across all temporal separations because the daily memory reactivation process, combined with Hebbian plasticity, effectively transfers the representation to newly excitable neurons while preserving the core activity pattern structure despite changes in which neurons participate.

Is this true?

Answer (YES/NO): NO